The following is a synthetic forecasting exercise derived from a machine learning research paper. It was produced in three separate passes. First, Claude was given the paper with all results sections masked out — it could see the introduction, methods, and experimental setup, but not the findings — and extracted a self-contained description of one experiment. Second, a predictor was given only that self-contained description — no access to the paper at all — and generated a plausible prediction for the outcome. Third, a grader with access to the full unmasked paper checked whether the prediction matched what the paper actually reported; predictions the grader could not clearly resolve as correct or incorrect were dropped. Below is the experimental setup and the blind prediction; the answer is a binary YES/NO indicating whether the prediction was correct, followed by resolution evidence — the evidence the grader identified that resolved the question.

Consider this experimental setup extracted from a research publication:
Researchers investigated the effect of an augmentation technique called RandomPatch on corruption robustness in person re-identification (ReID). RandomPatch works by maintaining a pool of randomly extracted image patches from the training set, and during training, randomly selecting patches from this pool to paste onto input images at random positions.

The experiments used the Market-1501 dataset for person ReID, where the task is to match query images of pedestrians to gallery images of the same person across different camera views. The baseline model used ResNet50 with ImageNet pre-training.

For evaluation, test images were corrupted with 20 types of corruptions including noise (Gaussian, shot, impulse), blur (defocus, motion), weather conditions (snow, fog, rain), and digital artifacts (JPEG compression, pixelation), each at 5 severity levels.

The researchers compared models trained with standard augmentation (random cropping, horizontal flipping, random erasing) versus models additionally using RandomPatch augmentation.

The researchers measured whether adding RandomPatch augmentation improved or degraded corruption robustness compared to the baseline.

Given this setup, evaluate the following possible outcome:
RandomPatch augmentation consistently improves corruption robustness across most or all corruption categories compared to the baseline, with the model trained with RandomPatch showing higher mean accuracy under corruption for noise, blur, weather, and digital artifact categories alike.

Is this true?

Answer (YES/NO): NO